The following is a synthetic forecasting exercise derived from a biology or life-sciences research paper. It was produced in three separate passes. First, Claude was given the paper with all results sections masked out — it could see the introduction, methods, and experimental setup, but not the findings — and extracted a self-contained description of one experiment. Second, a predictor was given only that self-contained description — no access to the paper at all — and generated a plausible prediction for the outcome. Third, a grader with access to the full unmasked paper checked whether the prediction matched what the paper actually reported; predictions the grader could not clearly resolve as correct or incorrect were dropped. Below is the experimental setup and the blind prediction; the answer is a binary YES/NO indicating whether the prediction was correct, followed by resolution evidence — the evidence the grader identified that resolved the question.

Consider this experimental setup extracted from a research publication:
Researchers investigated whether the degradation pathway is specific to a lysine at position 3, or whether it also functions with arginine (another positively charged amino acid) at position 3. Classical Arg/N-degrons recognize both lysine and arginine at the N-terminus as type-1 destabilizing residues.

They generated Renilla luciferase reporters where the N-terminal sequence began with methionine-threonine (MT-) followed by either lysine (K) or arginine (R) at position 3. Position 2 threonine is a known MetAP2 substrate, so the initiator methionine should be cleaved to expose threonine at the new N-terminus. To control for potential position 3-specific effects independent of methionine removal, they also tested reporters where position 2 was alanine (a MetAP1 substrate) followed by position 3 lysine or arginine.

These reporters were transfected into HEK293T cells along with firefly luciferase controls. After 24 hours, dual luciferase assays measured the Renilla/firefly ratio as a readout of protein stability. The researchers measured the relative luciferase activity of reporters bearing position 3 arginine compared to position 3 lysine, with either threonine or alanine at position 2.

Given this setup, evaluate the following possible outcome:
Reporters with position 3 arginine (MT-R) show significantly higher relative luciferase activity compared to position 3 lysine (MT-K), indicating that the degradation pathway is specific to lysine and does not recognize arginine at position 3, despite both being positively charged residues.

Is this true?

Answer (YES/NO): NO